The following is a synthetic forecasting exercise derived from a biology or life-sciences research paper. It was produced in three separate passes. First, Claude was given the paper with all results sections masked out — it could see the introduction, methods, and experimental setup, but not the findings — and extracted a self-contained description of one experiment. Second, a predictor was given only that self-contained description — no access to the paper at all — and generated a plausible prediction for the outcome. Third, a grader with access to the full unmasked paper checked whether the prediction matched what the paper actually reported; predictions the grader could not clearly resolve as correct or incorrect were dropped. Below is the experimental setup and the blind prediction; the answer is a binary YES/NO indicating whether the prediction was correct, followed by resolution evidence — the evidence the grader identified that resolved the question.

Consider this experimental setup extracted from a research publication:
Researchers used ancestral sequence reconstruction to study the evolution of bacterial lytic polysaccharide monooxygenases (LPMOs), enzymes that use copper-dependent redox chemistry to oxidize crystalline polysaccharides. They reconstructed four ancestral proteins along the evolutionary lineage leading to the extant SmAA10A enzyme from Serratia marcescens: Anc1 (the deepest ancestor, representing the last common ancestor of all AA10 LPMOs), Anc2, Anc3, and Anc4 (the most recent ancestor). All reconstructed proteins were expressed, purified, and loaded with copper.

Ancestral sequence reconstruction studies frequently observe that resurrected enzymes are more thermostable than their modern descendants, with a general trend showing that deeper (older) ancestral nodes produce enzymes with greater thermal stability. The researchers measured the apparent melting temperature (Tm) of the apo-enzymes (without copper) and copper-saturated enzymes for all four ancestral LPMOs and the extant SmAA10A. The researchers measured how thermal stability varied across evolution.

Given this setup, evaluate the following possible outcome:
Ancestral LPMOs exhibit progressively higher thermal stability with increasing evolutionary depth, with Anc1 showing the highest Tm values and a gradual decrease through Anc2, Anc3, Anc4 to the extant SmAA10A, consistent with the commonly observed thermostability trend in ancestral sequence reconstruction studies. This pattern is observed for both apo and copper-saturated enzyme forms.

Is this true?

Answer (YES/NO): NO